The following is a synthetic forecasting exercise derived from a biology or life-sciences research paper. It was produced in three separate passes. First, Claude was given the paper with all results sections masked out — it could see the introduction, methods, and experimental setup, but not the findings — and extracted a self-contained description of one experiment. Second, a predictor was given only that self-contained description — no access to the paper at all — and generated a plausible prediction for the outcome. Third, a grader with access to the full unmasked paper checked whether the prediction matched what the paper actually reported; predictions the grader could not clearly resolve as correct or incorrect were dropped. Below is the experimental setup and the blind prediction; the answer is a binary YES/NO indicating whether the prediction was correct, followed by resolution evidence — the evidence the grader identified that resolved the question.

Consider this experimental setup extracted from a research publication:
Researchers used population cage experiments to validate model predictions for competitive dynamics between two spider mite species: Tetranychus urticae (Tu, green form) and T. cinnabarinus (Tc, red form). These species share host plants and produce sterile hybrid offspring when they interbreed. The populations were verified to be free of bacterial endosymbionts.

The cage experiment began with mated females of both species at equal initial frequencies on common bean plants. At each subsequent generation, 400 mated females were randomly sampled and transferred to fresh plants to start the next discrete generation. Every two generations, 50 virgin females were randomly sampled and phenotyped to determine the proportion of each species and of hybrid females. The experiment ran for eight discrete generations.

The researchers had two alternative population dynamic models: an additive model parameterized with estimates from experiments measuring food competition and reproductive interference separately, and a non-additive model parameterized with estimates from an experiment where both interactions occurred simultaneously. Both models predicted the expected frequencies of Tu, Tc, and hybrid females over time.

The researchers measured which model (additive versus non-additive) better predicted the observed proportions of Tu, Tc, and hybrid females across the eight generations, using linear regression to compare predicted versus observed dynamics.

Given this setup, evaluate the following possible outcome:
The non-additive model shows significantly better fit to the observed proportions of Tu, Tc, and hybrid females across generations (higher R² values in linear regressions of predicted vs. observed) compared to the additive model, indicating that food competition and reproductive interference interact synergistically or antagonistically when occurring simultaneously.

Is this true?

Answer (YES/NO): NO